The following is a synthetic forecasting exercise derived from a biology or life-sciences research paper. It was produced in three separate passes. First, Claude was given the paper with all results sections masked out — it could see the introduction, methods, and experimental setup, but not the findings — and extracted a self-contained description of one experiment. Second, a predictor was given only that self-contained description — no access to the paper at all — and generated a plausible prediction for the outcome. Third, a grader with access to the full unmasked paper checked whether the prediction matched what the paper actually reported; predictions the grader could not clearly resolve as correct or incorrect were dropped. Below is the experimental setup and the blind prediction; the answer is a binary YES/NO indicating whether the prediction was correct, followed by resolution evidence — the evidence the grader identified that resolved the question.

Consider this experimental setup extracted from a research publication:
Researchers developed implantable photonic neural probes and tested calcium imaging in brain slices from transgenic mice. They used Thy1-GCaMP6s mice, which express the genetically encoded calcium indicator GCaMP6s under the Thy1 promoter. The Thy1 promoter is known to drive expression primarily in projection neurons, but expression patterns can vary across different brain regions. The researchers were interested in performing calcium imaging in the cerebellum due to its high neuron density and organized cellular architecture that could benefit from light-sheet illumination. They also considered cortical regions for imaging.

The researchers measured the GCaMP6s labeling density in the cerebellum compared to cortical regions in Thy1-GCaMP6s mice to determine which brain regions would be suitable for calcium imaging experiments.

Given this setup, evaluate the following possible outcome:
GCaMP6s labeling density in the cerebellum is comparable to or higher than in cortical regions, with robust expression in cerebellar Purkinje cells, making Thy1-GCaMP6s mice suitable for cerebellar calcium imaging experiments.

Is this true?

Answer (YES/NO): NO